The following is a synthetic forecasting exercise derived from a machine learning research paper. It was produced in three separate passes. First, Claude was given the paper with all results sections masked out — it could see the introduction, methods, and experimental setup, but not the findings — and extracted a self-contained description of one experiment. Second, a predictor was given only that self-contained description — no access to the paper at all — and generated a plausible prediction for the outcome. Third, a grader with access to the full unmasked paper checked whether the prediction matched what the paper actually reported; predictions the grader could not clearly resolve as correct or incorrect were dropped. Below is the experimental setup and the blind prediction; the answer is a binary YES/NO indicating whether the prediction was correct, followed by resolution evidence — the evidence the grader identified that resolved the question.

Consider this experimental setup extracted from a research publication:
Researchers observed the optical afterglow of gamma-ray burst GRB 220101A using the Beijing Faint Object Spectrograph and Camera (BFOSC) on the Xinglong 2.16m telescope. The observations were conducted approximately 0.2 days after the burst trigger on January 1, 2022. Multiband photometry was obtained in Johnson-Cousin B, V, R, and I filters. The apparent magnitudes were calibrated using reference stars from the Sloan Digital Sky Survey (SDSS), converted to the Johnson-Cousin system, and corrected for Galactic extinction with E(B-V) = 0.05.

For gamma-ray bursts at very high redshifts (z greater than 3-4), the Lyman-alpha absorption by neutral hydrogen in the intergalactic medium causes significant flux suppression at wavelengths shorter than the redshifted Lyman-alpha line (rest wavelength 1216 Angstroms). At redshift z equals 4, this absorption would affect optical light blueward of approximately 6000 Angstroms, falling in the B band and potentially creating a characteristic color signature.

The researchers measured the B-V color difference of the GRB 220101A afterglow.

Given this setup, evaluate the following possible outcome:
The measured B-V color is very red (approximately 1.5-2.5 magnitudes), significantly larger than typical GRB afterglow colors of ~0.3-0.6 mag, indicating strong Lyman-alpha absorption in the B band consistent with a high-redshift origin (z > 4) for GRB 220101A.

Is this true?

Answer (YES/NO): YES